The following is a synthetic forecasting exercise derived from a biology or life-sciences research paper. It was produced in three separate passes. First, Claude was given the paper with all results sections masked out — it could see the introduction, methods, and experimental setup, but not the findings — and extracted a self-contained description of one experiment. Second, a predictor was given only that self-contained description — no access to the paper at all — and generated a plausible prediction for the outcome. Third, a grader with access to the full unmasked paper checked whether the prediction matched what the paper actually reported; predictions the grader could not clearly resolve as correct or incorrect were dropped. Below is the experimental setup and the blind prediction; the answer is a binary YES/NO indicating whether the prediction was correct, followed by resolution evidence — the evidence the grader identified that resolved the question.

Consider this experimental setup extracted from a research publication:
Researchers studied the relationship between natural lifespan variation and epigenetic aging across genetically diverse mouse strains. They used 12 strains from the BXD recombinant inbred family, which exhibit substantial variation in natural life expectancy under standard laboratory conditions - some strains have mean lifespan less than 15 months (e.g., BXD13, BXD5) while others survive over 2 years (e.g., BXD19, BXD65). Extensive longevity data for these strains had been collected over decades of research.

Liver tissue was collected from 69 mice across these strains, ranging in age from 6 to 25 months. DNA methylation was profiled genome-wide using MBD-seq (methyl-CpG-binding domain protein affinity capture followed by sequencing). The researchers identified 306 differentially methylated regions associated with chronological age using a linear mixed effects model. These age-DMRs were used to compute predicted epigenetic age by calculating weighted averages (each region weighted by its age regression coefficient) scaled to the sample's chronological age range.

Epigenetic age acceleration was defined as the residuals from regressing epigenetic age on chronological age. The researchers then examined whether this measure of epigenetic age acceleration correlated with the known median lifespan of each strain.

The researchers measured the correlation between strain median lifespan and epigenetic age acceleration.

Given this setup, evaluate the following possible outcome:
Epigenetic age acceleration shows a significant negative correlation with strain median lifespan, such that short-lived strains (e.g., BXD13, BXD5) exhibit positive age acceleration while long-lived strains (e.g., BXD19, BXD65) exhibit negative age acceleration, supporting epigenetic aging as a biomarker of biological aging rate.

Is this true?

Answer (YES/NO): NO